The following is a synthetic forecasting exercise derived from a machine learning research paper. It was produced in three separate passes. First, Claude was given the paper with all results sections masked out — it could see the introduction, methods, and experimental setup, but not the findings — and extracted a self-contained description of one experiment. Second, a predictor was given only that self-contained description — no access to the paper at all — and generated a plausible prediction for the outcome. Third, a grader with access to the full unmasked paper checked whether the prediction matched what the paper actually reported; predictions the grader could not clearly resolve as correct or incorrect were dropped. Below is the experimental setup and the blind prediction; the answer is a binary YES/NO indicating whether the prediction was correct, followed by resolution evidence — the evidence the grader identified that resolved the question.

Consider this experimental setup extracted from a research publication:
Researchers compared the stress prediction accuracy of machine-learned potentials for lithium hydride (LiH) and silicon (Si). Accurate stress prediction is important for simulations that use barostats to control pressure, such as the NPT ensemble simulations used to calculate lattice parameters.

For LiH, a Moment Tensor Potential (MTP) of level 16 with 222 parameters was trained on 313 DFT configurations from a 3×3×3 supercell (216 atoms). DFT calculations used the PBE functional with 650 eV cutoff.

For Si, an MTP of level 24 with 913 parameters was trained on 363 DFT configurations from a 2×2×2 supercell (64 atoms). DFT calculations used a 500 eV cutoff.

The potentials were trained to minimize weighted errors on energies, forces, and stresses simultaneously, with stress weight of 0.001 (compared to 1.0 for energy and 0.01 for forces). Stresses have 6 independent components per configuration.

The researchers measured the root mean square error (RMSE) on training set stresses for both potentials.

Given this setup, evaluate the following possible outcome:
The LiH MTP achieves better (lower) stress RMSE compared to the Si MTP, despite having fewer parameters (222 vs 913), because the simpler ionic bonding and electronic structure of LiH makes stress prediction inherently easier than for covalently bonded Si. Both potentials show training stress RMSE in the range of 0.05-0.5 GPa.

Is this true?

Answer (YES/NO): YES